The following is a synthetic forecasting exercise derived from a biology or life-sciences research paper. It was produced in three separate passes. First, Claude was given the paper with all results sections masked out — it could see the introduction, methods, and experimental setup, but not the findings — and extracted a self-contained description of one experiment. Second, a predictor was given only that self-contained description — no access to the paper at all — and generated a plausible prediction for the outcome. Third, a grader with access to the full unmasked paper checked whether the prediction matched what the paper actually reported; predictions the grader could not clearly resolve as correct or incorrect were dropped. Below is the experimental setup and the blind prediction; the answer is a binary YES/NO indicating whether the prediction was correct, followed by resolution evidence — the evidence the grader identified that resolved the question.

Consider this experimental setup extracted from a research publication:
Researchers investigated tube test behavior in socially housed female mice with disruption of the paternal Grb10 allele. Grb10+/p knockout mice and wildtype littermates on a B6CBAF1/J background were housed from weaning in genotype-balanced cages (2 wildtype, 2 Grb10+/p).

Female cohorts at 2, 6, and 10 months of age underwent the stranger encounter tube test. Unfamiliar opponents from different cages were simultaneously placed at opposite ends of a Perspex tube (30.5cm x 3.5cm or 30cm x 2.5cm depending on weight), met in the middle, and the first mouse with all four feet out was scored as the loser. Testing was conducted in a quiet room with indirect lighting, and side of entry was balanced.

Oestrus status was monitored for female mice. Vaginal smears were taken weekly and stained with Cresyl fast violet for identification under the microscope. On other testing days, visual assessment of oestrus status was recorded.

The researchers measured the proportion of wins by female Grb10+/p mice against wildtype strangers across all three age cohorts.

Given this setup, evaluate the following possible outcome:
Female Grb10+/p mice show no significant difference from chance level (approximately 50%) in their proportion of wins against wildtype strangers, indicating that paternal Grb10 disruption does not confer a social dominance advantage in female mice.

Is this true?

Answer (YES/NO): YES